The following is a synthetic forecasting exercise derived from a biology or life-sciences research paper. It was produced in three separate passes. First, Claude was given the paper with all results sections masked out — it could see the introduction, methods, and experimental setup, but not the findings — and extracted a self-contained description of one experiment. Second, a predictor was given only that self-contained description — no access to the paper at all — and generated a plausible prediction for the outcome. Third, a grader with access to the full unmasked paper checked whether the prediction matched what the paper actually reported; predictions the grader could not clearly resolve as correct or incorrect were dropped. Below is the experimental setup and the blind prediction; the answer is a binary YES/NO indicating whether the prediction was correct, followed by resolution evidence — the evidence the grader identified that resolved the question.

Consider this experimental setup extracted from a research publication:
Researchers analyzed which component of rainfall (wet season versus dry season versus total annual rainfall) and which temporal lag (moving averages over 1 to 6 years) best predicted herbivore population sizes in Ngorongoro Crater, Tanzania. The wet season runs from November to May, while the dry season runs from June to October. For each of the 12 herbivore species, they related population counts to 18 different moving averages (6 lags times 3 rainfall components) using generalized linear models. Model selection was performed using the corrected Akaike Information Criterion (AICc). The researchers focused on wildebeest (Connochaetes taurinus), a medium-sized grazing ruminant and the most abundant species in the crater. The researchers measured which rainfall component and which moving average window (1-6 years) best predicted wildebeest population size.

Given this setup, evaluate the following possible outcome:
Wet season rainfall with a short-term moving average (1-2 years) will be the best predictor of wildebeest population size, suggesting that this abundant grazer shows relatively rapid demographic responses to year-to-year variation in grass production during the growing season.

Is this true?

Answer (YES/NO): NO